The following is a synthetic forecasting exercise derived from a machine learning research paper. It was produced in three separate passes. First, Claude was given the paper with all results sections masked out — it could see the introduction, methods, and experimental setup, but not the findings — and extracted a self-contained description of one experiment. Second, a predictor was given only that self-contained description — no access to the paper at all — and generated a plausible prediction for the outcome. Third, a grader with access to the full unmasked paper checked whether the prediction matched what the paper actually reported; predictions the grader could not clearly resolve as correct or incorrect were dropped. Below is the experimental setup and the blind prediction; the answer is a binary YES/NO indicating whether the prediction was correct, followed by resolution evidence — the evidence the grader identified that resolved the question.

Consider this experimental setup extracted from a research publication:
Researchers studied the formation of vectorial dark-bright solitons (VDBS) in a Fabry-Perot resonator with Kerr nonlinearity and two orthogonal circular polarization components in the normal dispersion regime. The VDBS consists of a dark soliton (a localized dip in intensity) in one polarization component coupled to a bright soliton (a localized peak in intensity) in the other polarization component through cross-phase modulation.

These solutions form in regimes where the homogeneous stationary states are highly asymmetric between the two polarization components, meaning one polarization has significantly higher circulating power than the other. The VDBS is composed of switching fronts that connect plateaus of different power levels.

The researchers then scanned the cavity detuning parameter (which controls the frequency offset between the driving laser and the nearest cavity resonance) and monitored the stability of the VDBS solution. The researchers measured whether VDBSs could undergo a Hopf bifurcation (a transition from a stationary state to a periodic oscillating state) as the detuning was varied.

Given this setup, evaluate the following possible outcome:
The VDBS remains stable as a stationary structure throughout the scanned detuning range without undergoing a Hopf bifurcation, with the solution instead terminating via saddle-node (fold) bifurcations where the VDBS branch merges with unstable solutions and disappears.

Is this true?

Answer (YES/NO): NO